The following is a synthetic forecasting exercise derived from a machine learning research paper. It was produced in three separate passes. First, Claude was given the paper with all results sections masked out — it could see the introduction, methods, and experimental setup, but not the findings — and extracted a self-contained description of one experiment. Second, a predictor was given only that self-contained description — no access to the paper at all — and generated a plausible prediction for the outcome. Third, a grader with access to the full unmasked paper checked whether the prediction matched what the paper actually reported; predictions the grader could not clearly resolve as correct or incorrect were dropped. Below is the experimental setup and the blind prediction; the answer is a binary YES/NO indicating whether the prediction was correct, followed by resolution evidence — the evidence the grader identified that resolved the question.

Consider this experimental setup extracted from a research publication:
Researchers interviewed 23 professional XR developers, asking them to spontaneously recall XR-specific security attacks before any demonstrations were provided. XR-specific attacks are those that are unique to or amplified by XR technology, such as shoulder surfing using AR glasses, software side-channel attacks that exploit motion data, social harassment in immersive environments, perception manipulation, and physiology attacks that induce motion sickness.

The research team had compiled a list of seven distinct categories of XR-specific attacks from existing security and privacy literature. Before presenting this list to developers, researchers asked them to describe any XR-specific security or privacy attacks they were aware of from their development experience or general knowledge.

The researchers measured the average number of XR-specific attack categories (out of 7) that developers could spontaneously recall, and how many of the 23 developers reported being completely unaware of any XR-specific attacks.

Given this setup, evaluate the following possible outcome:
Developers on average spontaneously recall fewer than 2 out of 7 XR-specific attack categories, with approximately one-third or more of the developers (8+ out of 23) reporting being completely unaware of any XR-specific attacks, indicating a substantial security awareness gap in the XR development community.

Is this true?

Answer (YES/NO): NO